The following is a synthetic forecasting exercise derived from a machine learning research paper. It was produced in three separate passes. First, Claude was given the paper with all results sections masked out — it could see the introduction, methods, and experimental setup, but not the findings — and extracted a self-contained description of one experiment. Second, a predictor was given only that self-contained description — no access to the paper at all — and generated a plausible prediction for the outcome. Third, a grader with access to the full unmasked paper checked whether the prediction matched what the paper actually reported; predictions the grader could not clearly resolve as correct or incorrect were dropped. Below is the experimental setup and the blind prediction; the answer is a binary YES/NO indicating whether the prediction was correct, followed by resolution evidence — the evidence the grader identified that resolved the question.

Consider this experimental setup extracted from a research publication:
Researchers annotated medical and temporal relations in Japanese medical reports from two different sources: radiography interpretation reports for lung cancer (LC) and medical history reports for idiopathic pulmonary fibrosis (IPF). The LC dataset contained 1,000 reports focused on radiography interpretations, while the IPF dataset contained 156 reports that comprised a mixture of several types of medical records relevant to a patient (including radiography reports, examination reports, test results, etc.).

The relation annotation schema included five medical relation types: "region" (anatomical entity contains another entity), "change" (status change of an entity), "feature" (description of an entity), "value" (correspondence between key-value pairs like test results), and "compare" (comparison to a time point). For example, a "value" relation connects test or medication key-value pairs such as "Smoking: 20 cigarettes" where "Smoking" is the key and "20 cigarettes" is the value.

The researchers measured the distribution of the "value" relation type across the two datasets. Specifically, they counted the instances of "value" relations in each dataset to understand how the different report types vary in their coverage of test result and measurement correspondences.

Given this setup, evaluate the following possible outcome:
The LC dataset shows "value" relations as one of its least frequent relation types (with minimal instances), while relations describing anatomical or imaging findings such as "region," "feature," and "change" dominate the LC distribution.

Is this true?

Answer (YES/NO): YES